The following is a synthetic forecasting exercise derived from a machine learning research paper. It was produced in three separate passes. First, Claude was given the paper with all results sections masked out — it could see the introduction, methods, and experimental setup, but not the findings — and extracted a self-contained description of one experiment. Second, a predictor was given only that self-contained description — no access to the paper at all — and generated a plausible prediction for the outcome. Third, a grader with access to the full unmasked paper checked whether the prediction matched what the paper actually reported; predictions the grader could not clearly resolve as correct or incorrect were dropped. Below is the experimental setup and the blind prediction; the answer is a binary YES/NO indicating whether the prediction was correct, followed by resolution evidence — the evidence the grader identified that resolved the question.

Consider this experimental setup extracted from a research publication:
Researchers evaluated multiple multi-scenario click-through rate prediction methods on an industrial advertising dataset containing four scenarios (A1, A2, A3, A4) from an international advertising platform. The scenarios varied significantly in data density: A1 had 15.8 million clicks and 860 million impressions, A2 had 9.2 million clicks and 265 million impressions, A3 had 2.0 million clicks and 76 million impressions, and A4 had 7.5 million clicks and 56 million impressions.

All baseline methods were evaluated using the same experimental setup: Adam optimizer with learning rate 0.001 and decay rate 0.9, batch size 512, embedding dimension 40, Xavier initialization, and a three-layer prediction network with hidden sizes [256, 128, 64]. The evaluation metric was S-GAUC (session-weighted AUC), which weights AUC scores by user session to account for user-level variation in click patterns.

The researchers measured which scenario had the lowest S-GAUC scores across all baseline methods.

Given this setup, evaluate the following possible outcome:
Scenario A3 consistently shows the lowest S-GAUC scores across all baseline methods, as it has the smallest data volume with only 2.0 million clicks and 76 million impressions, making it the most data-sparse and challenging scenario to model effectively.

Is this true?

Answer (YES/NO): NO